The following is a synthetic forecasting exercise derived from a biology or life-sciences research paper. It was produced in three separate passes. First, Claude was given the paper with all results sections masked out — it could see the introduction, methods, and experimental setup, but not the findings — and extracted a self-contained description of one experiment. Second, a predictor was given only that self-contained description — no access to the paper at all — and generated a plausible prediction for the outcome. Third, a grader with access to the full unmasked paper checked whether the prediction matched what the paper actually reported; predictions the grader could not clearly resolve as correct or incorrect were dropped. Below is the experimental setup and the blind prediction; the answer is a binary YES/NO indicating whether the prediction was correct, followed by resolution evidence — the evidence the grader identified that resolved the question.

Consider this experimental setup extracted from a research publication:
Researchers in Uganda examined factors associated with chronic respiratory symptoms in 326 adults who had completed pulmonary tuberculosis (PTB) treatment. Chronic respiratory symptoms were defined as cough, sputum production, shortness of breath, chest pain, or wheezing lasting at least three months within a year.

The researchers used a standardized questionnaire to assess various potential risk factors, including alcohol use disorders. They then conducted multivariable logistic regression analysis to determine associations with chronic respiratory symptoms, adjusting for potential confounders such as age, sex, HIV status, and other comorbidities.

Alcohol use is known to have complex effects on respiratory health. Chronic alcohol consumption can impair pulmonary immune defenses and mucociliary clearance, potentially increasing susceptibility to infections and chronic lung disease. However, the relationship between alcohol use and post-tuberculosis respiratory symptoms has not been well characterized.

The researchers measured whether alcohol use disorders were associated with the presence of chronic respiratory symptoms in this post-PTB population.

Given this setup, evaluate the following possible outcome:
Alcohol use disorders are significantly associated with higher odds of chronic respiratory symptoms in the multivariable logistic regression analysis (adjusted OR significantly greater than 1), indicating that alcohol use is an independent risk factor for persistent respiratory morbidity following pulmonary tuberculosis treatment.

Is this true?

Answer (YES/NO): NO